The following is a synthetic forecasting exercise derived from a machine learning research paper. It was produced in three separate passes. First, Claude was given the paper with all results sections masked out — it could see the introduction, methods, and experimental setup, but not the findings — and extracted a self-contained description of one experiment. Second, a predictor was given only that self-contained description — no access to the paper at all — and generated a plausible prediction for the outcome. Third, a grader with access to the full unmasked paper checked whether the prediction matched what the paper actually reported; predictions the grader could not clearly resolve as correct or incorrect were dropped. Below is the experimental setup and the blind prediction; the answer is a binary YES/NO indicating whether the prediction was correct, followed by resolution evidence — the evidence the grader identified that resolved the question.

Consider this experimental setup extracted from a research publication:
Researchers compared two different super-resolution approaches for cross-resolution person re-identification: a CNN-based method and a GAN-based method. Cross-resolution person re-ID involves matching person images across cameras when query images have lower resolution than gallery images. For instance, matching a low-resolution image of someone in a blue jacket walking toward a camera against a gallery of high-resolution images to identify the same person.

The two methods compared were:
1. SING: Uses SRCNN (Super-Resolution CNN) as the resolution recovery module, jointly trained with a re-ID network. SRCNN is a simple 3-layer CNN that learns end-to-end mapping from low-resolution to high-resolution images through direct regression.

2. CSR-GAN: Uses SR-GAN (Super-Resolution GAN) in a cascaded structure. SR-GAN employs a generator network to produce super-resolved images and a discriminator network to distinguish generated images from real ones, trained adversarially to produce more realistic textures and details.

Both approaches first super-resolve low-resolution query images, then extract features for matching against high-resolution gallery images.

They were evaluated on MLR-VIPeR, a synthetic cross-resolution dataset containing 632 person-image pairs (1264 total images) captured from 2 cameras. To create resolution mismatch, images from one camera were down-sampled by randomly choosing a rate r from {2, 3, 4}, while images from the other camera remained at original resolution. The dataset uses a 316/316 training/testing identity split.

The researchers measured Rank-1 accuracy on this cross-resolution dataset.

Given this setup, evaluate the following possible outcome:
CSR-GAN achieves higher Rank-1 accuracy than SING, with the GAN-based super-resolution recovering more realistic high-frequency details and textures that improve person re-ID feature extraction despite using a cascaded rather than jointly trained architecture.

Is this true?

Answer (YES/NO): YES